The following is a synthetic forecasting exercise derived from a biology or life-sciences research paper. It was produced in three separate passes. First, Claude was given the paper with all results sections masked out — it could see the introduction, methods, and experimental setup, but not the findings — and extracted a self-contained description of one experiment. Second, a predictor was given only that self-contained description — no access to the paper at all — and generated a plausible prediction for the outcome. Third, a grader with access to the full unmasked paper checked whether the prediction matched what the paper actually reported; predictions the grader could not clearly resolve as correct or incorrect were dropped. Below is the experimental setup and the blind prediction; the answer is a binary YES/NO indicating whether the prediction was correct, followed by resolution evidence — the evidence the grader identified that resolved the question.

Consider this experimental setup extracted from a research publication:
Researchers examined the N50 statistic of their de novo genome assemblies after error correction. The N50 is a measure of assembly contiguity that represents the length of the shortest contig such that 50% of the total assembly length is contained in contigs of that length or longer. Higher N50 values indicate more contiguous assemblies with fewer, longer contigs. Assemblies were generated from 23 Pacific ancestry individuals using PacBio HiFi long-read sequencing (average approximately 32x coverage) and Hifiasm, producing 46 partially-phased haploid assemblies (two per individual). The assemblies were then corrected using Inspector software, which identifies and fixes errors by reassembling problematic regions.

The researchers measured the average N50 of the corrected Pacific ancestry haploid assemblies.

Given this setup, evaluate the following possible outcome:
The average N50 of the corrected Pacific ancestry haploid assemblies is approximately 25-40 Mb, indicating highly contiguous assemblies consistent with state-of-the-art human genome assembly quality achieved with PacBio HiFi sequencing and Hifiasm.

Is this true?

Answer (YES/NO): NO